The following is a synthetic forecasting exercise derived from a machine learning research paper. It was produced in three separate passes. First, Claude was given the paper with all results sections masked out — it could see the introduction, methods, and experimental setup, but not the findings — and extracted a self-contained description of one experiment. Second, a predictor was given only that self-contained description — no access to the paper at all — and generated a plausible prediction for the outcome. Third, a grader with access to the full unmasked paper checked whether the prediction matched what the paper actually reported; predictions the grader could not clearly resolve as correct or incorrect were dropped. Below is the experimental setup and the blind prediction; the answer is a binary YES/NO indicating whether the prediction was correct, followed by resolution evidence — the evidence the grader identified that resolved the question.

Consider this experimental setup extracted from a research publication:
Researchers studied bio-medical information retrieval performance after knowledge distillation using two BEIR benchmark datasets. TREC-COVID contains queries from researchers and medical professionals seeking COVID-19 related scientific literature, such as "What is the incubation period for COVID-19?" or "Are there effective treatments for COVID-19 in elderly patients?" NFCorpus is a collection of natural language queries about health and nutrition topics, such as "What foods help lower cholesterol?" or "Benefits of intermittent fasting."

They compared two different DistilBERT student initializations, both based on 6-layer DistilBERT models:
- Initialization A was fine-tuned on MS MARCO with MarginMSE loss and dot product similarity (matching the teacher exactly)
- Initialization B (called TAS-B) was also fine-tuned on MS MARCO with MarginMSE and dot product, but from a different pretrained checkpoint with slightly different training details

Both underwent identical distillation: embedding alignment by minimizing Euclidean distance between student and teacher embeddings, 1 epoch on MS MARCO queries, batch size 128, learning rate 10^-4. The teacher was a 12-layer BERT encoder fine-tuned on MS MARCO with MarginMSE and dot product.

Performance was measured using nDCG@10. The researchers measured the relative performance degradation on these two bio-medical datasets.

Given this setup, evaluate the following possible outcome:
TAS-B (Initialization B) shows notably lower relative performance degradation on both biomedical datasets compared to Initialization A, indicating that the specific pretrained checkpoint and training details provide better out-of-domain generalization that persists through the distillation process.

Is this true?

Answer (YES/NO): NO